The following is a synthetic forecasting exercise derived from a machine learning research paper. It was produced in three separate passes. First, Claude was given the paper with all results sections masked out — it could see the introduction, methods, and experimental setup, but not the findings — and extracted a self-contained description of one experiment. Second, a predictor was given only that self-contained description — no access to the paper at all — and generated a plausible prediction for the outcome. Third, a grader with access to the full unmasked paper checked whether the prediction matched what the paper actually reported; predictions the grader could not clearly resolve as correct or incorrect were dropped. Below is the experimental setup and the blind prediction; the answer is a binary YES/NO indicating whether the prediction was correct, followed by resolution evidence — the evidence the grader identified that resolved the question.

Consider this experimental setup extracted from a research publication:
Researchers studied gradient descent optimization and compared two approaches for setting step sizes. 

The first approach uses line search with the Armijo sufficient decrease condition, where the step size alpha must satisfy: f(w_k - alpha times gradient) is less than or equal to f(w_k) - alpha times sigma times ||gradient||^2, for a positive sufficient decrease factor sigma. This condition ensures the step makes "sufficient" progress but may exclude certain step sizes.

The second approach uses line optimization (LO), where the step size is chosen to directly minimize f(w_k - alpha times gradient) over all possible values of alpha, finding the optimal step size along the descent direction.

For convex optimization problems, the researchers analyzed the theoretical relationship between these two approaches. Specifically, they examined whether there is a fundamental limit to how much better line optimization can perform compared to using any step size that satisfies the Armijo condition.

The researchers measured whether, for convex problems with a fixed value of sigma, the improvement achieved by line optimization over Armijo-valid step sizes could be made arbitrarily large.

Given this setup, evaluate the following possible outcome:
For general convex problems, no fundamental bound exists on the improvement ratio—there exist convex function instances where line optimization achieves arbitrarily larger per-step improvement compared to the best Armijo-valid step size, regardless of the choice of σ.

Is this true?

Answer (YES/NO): YES